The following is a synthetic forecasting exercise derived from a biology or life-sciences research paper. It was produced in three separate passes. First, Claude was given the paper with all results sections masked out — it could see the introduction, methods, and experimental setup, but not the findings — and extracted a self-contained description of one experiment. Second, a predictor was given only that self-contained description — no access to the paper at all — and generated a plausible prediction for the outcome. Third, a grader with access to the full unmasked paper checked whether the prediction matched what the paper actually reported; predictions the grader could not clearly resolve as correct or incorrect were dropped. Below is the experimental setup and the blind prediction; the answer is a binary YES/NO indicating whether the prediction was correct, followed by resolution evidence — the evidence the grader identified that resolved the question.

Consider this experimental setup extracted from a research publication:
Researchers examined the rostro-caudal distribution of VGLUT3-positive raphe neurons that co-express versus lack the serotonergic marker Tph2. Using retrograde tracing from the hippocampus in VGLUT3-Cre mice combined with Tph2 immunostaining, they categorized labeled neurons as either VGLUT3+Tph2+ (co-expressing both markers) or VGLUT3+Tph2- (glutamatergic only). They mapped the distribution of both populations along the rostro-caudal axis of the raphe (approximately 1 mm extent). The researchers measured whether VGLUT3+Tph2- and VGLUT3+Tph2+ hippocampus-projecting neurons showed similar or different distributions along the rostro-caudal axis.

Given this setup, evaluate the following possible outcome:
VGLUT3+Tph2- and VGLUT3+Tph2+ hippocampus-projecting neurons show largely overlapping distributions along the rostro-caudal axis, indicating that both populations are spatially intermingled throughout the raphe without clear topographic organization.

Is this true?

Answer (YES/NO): NO